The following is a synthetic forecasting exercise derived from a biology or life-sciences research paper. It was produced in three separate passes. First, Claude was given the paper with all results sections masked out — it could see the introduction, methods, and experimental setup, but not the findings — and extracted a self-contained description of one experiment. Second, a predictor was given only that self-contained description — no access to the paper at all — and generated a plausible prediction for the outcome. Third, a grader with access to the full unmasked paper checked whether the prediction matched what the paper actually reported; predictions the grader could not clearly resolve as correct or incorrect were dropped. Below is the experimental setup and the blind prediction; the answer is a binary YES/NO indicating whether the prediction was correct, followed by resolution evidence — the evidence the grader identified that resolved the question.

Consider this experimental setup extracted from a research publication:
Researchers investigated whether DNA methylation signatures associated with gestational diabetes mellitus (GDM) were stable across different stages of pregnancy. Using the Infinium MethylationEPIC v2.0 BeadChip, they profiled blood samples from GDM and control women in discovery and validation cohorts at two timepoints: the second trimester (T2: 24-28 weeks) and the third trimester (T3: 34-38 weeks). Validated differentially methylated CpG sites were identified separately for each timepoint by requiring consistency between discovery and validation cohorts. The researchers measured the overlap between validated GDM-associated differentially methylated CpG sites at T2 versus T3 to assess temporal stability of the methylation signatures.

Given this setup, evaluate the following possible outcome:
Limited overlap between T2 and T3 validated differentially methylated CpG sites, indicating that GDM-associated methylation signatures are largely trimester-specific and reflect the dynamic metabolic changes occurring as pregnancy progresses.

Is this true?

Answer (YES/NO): YES